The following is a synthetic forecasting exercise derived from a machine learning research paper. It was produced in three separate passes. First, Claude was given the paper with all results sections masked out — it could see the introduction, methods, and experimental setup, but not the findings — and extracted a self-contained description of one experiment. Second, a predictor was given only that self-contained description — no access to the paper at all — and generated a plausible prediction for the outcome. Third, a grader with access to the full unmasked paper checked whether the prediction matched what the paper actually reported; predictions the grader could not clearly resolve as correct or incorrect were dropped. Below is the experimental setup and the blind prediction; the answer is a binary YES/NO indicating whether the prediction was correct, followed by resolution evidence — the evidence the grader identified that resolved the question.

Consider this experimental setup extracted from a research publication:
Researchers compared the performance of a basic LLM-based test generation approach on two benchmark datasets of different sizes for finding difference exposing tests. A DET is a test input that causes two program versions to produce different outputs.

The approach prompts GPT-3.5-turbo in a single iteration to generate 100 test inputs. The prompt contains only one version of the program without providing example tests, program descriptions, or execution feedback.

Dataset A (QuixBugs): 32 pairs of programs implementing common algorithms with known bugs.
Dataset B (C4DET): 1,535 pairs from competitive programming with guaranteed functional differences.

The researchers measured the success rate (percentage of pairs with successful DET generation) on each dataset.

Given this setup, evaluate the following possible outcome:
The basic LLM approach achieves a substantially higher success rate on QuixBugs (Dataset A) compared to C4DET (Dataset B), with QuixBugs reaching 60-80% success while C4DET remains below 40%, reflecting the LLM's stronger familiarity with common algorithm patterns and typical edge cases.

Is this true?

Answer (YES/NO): NO